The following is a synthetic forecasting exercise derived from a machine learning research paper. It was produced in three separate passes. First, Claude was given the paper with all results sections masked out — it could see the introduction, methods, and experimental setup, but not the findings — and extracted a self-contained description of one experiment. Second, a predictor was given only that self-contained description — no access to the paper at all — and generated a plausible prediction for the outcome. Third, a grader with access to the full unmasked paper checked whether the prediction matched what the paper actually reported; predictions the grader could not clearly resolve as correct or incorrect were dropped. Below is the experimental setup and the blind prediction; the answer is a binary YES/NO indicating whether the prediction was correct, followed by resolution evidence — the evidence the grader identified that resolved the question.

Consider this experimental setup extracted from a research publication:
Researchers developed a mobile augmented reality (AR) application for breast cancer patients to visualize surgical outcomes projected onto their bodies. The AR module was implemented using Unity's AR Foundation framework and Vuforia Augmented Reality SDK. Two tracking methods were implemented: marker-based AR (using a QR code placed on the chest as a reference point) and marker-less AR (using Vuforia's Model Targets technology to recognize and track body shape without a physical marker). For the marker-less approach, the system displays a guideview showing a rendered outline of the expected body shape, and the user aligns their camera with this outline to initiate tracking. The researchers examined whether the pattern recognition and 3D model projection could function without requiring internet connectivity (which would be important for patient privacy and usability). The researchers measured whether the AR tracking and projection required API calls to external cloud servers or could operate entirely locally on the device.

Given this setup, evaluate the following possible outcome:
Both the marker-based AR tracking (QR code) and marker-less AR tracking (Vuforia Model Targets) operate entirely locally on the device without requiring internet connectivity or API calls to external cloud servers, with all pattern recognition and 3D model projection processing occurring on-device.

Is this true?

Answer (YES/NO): YES